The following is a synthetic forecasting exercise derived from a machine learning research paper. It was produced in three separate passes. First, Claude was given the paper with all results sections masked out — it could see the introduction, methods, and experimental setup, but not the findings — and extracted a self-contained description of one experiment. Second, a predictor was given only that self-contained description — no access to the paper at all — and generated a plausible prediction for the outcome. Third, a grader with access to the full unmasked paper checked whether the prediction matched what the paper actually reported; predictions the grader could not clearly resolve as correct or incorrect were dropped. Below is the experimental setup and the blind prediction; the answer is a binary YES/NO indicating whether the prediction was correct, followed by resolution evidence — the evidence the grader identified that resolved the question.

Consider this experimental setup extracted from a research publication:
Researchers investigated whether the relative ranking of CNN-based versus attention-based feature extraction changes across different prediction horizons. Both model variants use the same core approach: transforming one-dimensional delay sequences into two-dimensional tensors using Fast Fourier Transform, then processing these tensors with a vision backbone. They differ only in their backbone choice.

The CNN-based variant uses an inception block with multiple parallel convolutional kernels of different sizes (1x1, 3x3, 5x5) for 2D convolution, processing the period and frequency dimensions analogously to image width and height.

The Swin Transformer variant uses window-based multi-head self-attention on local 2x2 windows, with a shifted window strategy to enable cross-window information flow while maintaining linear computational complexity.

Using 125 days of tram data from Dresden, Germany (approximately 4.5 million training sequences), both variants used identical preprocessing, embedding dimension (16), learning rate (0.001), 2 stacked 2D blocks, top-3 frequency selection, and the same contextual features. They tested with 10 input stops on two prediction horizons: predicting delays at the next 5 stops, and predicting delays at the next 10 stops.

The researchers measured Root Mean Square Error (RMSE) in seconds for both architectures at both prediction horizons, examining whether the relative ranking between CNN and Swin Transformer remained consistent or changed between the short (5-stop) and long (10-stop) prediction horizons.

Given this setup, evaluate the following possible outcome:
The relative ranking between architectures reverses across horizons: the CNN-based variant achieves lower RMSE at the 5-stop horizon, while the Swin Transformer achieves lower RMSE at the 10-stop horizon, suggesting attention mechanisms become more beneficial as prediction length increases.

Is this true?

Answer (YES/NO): YES